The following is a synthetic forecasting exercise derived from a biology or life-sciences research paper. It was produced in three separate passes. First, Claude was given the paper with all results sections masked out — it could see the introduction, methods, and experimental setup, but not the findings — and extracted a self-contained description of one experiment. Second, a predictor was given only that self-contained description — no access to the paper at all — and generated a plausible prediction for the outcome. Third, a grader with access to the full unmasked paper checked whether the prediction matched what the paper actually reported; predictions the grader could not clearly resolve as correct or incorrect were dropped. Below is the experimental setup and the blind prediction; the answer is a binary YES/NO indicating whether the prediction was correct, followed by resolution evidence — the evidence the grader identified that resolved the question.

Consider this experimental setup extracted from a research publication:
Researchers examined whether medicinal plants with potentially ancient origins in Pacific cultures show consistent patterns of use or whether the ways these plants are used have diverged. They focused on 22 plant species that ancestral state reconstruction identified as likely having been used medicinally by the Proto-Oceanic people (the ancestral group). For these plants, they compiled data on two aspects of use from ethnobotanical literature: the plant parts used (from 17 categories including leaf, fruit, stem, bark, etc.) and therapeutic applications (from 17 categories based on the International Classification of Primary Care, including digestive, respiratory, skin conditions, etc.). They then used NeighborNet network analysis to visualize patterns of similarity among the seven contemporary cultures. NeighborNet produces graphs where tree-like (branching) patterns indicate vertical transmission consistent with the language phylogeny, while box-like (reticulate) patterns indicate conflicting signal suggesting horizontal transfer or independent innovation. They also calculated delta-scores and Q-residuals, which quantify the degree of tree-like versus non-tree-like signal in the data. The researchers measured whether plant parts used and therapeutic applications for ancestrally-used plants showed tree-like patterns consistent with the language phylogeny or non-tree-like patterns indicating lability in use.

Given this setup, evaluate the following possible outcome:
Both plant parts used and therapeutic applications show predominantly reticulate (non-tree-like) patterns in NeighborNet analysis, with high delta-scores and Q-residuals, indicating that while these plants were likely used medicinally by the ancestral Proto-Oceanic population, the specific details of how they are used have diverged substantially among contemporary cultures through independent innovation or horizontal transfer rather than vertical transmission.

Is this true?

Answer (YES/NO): NO